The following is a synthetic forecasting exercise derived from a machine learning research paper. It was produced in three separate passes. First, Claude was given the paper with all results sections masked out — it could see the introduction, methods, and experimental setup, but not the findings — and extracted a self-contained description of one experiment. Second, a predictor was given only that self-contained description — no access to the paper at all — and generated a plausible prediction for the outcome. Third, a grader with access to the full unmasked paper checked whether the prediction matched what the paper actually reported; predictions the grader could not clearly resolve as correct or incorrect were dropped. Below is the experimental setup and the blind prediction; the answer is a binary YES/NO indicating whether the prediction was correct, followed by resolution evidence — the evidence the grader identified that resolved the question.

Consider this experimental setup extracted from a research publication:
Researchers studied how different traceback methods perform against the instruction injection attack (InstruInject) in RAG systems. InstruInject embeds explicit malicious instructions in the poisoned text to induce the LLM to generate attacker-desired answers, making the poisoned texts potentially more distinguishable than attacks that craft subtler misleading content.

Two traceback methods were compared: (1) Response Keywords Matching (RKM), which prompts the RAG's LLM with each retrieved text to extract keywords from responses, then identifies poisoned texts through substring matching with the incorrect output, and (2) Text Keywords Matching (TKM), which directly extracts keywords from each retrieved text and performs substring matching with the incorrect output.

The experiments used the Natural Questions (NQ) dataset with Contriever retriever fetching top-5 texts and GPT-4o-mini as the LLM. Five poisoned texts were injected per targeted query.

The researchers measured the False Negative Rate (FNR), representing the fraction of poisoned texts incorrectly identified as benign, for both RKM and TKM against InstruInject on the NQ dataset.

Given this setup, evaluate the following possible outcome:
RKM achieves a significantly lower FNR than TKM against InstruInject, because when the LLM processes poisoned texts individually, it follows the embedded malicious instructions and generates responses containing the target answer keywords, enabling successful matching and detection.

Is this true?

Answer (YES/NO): NO